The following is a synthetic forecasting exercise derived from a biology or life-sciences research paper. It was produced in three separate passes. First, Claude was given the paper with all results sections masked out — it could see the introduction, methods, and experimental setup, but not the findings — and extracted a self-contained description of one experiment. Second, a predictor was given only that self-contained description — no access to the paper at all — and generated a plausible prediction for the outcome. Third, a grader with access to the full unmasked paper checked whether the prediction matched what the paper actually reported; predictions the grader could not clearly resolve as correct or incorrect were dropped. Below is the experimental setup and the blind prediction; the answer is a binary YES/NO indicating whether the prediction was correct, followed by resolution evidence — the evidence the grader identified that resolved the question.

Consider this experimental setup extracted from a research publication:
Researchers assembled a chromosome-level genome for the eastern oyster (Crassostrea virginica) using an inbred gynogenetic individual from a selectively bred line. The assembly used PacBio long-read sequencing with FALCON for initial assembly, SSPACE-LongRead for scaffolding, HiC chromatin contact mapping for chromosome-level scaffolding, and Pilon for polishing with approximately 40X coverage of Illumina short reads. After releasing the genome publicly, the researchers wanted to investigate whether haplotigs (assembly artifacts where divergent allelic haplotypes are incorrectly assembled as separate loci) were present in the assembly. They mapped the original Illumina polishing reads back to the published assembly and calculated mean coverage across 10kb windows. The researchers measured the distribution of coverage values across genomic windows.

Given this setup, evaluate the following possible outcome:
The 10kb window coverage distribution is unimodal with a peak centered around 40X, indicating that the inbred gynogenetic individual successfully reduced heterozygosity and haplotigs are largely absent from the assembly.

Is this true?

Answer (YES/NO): NO